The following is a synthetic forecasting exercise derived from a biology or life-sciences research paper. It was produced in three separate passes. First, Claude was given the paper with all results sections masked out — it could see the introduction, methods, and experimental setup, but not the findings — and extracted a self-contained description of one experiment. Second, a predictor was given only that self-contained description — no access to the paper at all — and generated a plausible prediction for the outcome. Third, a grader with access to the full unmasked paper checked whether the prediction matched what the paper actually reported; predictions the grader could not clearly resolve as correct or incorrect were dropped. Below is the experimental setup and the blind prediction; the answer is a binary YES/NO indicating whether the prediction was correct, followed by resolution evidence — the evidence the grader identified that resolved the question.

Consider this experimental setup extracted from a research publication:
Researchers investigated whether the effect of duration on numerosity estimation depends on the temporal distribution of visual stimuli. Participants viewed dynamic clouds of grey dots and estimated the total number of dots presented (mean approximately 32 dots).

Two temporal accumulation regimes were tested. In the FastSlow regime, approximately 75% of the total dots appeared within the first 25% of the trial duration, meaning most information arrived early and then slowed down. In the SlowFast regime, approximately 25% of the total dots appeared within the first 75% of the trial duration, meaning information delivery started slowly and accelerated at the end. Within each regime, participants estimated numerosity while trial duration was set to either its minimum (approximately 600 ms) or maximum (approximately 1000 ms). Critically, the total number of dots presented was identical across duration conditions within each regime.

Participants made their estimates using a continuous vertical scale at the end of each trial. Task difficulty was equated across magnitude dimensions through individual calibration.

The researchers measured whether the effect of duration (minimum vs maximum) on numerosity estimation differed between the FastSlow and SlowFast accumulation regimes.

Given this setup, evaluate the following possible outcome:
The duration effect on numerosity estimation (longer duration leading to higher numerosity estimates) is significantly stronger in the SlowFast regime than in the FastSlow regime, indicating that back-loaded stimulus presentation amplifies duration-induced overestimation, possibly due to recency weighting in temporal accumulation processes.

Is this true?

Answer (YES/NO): NO